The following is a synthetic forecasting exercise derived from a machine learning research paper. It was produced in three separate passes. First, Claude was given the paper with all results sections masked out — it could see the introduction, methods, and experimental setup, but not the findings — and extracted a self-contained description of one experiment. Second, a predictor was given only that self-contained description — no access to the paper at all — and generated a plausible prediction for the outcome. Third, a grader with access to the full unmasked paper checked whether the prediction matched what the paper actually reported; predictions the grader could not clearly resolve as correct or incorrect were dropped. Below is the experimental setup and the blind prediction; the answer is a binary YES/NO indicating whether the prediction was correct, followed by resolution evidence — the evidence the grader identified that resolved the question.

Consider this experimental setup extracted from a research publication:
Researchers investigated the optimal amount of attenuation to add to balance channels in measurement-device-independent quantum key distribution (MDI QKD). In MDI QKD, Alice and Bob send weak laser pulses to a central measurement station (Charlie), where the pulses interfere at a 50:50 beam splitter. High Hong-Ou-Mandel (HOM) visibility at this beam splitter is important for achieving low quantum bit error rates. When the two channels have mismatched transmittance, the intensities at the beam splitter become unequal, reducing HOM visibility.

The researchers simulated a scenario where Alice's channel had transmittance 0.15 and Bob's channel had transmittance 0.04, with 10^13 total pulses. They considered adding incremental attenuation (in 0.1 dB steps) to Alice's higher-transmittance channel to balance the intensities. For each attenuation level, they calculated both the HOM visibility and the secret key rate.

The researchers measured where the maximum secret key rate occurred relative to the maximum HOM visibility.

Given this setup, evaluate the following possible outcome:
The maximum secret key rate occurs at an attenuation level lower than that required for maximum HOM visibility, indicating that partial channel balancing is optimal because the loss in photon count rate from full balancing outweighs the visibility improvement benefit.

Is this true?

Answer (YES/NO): YES